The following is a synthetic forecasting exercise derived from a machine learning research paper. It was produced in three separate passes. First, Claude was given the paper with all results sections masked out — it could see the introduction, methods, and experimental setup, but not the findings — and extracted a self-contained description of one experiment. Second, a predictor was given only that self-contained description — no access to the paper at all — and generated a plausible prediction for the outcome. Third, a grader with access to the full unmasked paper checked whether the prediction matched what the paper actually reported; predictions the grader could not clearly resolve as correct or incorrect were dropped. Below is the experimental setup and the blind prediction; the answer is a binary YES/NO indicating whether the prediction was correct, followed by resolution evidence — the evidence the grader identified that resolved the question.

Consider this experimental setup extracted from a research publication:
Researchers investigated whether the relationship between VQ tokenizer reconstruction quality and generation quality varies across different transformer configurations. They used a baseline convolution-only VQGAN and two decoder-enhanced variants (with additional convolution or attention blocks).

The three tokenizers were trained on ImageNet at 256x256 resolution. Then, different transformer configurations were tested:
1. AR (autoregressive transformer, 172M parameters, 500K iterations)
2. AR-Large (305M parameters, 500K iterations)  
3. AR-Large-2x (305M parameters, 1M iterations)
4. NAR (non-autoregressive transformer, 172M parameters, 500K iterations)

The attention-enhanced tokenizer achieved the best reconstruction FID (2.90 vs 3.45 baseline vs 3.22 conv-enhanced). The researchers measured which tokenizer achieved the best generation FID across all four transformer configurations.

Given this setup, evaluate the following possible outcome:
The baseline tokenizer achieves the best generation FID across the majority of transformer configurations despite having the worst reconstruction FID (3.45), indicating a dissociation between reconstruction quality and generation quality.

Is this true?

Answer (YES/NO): YES